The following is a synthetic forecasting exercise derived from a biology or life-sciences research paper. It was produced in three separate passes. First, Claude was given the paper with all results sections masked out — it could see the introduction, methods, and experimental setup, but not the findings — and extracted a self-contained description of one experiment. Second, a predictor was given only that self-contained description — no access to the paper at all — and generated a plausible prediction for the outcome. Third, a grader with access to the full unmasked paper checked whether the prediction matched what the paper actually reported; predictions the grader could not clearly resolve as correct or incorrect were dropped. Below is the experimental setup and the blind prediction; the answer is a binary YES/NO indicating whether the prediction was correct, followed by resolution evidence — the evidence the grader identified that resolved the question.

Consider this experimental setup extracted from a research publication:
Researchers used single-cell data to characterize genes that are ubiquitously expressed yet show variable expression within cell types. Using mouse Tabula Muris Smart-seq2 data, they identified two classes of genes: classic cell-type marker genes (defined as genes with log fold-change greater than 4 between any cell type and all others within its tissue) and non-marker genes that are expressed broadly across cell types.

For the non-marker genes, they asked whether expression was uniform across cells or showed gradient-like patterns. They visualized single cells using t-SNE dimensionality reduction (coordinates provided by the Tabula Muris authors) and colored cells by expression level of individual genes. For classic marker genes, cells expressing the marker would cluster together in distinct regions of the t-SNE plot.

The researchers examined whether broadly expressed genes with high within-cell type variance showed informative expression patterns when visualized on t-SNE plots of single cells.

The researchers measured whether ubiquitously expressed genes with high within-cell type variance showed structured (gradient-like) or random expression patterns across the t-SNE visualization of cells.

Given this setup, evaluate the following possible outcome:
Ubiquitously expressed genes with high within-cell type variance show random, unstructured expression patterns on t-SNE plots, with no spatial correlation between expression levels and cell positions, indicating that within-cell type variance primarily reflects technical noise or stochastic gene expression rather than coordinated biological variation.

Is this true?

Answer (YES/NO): NO